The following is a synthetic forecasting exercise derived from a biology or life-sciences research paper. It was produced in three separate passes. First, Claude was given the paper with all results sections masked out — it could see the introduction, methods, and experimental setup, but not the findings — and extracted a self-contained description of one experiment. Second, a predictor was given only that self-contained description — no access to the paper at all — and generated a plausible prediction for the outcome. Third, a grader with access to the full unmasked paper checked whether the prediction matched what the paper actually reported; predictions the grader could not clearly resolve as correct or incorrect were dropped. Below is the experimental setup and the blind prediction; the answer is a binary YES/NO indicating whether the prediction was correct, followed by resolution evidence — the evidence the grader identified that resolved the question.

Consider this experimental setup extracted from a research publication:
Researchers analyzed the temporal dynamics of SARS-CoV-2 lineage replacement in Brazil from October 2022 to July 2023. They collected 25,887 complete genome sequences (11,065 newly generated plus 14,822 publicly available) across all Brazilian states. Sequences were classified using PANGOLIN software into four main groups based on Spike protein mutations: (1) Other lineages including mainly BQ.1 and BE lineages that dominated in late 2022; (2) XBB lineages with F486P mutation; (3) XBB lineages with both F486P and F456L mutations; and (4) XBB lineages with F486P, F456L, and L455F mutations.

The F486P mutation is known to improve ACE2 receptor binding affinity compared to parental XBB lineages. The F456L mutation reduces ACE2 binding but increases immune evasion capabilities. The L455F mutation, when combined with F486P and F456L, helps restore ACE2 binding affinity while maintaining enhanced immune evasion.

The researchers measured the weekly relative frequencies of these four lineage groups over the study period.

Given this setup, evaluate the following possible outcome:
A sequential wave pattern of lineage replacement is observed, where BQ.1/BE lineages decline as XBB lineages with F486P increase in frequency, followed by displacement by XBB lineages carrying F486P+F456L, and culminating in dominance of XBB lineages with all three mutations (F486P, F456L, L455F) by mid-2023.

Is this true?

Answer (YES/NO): YES